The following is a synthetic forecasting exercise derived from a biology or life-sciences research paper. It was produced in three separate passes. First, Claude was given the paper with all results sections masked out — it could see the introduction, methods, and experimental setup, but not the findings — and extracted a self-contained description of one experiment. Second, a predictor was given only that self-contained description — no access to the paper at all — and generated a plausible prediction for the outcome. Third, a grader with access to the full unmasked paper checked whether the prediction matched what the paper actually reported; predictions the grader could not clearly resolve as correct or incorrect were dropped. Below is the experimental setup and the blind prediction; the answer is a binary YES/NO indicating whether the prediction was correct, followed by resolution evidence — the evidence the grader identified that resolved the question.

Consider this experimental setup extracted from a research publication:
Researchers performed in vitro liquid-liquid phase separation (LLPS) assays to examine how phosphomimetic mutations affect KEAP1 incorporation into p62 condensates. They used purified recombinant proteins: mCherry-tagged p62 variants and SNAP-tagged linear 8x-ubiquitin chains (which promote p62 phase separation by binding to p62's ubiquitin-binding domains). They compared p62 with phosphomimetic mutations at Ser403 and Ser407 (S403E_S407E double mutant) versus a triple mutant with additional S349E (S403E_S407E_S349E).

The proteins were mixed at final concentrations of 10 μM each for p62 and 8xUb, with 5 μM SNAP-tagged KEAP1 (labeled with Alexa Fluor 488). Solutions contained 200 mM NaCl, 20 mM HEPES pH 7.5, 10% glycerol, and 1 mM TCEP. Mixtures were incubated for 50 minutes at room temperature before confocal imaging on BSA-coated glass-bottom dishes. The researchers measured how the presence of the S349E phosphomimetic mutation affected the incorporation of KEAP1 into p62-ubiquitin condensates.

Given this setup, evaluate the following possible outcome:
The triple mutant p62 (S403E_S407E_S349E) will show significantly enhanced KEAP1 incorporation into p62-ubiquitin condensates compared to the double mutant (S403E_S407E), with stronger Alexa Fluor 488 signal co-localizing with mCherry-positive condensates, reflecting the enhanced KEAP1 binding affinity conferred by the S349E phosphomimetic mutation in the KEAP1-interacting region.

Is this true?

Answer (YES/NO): NO